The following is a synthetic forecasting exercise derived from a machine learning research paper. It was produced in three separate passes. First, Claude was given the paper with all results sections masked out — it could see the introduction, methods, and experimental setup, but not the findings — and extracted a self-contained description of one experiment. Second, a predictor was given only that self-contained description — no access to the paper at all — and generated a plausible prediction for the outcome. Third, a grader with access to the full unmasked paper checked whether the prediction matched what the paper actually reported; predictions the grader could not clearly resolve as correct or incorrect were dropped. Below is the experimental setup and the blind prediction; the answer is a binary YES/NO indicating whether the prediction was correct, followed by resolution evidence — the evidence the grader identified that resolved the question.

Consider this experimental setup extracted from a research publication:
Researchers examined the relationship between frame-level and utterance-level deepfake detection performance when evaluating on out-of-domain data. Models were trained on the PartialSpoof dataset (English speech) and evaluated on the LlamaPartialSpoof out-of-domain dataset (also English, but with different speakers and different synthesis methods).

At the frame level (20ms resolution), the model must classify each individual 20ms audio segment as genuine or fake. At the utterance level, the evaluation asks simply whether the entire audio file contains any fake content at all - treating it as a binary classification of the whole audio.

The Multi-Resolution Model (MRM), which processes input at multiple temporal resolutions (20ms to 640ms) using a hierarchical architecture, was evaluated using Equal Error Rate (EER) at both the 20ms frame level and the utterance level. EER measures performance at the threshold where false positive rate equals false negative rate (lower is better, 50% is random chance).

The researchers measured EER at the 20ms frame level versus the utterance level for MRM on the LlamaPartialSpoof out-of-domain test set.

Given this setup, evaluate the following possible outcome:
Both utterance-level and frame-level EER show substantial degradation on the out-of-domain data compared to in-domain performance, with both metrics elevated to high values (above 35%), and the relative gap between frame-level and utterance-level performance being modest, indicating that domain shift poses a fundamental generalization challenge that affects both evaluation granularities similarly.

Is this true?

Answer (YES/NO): NO